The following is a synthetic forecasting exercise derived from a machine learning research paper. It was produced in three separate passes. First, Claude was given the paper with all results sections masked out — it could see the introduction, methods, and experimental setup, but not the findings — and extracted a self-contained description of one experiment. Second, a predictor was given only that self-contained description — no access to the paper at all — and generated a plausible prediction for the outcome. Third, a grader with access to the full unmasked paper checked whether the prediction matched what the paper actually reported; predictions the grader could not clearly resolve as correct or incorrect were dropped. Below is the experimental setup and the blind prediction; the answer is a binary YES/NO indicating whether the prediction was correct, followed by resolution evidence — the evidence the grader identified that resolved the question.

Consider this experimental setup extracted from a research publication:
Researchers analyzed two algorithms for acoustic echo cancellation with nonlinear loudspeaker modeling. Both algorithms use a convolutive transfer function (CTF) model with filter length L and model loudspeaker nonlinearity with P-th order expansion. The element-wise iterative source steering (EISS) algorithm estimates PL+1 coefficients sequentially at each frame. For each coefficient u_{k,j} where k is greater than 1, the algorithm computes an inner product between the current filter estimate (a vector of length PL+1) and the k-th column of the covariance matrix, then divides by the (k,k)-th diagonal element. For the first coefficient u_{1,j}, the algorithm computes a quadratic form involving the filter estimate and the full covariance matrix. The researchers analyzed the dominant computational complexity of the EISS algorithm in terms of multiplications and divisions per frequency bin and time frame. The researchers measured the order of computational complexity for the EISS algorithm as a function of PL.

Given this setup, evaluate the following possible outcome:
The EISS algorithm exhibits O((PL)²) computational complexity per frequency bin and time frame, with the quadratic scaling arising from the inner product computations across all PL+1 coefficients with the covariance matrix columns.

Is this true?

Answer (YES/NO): YES